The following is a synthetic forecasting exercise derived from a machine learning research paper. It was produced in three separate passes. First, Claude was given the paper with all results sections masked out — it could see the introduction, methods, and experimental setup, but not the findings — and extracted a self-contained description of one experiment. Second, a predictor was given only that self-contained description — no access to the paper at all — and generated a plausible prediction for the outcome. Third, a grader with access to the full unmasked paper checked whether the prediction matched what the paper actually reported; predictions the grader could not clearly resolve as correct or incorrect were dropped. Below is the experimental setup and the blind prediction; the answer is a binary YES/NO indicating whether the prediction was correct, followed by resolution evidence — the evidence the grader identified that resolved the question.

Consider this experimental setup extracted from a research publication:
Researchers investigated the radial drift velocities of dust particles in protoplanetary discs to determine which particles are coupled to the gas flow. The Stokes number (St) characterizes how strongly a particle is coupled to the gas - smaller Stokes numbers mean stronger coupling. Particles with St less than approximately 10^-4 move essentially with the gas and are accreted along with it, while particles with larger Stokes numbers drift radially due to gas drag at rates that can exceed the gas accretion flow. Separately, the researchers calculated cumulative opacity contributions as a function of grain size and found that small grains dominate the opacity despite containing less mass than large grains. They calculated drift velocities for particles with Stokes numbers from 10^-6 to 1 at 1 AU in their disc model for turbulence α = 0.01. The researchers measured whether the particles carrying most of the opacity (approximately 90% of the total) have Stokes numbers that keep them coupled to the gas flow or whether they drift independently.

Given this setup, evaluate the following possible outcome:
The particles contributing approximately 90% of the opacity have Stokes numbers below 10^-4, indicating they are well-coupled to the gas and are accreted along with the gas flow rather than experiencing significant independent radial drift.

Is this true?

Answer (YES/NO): YES